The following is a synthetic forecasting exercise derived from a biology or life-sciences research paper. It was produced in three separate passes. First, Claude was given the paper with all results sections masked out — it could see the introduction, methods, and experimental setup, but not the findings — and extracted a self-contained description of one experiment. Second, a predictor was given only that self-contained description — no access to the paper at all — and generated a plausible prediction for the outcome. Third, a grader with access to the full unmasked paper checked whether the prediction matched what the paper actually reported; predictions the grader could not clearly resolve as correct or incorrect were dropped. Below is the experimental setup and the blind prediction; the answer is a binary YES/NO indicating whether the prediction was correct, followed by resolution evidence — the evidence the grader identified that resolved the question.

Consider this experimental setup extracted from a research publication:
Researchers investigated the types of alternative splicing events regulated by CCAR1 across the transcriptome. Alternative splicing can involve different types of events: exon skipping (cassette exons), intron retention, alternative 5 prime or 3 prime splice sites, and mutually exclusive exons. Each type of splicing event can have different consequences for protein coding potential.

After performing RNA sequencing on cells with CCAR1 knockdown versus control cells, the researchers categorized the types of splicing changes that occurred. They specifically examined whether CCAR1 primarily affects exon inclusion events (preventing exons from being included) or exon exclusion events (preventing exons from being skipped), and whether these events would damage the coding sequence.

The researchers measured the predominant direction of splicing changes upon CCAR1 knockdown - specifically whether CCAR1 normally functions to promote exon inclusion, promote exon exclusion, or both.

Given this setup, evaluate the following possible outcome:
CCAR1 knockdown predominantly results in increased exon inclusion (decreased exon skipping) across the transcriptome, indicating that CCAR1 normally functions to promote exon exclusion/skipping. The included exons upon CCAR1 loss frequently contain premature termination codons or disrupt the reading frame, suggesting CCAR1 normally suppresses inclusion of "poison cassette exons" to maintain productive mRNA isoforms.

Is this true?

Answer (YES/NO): YES